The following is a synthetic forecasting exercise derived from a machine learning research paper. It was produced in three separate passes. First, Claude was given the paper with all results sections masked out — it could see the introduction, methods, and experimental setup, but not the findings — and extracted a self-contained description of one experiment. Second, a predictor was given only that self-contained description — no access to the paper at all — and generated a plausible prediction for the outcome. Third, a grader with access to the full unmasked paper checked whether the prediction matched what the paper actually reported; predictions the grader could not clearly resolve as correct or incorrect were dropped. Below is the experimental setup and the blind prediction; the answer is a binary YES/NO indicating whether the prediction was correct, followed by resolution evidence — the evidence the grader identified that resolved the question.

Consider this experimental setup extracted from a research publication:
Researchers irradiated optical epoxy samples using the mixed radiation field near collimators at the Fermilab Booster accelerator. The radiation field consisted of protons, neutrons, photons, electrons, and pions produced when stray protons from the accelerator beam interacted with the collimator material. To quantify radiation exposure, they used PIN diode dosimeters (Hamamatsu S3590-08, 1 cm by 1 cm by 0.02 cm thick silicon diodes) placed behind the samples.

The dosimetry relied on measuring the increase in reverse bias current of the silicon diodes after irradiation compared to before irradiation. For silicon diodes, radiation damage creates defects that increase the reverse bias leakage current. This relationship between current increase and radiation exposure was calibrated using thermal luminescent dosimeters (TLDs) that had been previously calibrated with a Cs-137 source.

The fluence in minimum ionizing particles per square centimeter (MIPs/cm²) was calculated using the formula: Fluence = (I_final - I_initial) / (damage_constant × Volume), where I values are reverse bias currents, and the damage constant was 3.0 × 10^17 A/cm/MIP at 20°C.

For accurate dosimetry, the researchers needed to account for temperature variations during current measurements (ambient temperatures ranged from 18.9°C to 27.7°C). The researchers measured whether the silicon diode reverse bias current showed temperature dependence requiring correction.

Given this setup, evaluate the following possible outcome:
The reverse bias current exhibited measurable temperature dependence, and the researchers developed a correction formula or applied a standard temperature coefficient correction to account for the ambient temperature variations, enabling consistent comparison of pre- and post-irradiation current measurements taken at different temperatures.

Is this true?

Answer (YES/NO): YES